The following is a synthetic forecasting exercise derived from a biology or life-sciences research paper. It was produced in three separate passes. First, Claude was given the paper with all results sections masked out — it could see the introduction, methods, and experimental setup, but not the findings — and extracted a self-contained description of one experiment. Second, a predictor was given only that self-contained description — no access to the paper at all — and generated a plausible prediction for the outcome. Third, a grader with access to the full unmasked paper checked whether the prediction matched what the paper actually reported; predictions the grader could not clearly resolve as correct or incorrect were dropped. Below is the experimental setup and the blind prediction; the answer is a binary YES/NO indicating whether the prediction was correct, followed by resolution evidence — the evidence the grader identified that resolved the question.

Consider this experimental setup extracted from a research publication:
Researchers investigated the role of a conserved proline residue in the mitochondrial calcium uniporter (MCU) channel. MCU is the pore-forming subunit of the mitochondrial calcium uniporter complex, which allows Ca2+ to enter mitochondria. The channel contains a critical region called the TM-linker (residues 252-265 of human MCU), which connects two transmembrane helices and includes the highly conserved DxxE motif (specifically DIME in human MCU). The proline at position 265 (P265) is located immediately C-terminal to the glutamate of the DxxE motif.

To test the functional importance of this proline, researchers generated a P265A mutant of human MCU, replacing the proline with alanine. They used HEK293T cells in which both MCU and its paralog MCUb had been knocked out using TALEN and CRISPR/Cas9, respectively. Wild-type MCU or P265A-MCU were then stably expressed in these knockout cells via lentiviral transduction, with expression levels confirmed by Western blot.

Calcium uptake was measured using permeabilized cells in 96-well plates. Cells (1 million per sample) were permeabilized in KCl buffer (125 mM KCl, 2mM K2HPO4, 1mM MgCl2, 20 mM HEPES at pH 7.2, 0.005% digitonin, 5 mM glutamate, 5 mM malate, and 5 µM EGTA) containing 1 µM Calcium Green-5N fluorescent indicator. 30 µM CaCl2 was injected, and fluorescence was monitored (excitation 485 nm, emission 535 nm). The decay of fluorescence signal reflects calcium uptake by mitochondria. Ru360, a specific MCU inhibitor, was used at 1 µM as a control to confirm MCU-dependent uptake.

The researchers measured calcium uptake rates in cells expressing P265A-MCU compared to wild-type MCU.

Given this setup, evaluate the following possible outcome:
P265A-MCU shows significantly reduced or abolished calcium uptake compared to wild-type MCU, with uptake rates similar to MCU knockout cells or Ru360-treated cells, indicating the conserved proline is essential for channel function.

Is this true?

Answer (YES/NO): YES